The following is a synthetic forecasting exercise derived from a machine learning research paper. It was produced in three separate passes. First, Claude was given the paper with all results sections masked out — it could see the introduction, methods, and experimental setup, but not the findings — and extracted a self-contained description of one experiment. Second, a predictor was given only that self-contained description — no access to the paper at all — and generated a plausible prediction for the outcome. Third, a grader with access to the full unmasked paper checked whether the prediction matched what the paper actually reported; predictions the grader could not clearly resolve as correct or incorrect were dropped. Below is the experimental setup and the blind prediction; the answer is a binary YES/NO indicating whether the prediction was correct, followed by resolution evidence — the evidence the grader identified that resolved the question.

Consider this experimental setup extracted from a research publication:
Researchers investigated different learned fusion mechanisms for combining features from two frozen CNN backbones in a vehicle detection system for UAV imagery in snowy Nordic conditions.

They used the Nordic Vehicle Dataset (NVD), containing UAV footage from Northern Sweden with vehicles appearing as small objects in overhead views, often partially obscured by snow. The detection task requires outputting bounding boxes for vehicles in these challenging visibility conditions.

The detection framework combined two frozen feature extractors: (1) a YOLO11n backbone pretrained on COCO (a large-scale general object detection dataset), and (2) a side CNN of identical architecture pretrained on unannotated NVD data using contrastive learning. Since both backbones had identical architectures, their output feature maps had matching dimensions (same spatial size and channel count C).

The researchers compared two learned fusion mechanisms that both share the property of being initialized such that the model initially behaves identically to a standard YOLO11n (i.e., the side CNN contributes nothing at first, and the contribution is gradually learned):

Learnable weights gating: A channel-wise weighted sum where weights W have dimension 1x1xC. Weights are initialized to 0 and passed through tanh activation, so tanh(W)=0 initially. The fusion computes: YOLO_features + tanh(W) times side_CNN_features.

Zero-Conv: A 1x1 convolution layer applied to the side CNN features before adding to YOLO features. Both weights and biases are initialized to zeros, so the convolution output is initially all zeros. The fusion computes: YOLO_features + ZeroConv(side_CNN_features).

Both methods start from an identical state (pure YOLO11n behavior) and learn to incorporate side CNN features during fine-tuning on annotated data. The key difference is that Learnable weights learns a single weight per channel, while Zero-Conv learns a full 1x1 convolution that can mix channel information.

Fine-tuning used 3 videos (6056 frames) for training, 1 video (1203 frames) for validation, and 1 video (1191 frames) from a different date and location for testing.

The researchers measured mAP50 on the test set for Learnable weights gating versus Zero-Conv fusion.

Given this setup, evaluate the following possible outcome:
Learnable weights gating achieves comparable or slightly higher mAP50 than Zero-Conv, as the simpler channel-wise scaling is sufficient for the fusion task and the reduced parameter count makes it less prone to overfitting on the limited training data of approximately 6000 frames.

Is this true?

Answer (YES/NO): YES